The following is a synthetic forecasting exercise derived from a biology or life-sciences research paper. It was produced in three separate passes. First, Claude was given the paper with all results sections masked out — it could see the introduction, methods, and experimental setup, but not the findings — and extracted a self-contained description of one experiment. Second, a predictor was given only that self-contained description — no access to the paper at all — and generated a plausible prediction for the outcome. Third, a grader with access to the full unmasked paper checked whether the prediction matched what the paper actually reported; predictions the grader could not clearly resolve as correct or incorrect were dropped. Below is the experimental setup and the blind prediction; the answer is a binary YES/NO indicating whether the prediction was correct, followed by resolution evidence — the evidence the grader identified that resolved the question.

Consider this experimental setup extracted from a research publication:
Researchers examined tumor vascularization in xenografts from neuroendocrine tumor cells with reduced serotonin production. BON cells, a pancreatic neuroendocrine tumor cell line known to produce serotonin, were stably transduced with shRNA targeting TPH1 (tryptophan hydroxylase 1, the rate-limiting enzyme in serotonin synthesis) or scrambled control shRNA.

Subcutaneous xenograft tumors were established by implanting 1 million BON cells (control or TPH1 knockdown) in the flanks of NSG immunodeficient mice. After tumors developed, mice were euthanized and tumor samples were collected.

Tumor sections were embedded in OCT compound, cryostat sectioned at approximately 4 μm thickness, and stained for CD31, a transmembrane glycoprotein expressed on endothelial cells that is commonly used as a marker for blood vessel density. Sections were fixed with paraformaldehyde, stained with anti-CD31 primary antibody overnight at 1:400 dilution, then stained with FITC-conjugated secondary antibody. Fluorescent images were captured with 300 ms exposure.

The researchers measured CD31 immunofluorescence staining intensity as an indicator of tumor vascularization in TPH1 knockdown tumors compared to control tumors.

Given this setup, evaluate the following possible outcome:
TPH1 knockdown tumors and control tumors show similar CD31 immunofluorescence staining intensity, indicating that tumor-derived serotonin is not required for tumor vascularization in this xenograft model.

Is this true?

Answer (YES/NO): NO